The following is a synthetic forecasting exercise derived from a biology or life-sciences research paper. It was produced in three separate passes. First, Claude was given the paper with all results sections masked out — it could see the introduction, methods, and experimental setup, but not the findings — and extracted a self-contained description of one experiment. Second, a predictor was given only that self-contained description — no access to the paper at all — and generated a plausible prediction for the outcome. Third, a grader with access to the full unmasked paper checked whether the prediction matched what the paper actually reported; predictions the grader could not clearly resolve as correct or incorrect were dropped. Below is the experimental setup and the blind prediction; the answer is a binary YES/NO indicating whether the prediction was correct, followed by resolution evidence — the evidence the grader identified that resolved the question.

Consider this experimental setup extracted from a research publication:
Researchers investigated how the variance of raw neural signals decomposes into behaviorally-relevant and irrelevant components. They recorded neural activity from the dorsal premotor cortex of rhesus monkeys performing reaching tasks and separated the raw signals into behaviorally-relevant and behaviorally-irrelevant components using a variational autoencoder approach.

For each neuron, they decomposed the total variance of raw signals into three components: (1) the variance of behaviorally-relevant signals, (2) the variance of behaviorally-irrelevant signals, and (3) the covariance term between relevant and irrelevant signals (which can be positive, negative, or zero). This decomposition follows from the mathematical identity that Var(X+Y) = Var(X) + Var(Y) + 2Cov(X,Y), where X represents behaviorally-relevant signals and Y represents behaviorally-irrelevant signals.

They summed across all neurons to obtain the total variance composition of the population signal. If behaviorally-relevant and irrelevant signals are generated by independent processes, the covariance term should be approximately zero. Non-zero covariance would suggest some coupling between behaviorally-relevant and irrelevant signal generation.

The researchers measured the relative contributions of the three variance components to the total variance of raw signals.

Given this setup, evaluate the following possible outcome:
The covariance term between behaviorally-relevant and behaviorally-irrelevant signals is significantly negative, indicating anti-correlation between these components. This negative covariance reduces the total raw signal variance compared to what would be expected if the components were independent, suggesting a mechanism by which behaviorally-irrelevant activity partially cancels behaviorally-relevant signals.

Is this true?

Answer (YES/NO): NO